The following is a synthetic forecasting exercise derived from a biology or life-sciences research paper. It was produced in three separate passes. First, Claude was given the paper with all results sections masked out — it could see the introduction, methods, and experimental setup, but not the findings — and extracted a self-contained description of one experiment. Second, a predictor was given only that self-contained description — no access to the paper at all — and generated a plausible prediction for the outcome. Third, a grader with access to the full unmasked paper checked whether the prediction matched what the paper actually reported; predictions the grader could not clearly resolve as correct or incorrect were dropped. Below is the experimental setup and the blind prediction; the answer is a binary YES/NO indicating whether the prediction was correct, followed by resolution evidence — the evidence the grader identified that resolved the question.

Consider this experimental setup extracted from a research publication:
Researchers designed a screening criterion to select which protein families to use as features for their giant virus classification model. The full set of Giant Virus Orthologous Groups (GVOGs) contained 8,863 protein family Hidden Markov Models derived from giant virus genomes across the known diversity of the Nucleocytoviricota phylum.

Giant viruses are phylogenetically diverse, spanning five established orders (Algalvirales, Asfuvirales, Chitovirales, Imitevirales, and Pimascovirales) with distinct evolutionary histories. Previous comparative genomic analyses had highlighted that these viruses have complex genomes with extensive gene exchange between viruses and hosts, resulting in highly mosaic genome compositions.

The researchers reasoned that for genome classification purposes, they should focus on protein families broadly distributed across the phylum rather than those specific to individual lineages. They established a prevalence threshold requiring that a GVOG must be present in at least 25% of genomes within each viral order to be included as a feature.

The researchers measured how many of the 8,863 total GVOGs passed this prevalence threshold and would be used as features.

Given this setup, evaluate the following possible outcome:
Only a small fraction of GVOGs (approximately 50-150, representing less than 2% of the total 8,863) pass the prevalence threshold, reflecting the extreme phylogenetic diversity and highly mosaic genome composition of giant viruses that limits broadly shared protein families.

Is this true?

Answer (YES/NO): NO